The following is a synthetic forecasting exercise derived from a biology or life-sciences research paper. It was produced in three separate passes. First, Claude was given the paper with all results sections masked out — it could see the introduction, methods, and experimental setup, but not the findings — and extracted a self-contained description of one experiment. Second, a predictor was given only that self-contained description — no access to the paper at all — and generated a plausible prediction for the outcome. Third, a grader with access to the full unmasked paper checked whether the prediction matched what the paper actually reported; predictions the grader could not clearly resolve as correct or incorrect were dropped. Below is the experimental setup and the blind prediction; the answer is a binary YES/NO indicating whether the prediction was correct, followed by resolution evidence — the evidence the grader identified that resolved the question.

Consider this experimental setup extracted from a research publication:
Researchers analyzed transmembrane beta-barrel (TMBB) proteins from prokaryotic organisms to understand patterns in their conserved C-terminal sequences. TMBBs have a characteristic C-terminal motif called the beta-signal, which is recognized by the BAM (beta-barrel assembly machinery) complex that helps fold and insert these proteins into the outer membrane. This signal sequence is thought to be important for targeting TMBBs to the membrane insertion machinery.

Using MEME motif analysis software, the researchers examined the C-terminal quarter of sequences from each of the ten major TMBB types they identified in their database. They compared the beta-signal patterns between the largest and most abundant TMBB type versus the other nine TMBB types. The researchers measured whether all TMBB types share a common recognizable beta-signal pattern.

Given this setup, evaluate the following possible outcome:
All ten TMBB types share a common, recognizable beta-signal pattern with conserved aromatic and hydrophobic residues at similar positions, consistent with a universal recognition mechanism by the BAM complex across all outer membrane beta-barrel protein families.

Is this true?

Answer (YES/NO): NO